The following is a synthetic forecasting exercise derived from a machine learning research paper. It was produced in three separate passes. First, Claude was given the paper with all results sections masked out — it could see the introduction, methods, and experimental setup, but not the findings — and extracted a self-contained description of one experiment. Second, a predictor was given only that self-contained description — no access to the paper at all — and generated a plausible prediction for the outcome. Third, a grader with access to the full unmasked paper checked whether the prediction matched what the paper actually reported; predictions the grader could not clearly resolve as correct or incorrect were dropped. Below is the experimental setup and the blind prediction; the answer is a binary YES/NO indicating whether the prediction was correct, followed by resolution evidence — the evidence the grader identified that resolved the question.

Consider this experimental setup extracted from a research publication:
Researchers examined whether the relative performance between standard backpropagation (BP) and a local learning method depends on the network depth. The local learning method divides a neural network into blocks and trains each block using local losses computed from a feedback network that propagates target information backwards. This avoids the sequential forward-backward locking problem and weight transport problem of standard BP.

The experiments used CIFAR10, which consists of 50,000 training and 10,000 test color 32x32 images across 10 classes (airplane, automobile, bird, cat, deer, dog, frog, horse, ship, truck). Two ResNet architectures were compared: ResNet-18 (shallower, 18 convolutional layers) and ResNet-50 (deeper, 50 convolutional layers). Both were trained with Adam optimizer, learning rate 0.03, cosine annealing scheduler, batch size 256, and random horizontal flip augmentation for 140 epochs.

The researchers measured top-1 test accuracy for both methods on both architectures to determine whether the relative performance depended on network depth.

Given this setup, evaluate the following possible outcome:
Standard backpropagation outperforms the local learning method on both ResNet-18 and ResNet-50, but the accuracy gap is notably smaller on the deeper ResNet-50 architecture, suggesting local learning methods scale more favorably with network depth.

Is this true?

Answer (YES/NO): YES